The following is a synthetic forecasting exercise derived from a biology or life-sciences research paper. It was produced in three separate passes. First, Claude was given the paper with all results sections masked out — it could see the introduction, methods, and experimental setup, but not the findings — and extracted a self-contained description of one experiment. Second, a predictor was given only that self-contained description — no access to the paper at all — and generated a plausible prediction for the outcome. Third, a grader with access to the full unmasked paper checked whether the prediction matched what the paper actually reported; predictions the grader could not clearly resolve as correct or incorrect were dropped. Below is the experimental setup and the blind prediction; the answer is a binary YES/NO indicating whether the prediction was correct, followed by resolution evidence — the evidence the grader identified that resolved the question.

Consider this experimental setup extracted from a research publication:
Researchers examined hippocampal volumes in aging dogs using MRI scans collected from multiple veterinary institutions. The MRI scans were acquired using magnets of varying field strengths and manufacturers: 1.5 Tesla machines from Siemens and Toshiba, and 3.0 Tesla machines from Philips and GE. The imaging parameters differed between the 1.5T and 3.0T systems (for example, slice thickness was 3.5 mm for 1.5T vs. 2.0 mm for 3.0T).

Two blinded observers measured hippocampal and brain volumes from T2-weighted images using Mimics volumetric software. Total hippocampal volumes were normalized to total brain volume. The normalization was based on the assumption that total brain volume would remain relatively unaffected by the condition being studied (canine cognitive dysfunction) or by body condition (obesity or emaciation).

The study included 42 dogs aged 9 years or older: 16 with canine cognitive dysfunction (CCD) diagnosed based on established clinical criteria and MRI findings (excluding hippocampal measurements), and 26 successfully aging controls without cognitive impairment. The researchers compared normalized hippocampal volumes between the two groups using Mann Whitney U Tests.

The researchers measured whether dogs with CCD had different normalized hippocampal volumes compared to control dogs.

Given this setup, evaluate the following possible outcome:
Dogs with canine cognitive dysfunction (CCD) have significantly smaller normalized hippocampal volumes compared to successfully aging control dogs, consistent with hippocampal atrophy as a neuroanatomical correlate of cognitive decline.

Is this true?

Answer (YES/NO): YES